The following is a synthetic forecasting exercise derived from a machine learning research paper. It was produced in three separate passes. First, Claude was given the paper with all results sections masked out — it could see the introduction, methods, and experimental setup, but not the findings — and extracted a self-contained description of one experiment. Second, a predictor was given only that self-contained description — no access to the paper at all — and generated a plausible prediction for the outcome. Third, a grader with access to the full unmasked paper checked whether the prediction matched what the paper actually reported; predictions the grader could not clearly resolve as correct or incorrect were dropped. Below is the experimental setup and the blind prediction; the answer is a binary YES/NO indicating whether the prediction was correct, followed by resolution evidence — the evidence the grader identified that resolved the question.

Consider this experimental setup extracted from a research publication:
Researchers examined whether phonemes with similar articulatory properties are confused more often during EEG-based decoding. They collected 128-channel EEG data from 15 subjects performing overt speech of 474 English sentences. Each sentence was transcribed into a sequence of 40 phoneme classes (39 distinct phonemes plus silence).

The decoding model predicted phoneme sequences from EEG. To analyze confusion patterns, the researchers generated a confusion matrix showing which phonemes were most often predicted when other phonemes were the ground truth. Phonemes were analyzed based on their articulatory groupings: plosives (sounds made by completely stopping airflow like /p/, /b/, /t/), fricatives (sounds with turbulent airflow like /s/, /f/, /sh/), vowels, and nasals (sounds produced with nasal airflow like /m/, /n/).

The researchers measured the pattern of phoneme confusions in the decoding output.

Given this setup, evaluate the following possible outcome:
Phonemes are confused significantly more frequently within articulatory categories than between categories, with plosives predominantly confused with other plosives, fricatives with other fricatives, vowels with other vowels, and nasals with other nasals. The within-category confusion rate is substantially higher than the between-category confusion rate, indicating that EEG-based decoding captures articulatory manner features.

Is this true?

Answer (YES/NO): YES